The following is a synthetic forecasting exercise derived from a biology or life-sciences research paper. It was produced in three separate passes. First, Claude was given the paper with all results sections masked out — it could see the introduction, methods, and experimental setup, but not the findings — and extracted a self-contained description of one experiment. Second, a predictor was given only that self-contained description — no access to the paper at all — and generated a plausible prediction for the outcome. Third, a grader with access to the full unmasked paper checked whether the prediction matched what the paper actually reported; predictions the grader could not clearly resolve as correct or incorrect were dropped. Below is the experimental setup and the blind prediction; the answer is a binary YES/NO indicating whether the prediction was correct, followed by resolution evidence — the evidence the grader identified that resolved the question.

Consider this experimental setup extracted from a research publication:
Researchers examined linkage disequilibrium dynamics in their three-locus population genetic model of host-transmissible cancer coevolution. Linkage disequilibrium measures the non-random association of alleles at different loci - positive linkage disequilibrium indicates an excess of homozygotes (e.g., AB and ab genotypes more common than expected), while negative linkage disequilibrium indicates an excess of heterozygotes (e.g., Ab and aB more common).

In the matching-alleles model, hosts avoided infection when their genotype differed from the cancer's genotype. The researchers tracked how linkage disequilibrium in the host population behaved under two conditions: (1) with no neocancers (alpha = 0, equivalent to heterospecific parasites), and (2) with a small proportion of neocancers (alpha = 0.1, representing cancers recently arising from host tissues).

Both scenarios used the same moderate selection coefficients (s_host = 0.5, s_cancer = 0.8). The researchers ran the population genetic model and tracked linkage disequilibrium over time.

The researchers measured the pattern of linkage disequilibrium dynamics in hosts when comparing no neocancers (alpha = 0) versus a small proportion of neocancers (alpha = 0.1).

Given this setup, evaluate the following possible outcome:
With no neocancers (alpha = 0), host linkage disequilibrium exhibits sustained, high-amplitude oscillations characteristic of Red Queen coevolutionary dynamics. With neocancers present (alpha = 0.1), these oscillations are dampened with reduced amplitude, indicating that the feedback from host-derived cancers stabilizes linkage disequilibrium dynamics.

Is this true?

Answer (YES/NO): NO